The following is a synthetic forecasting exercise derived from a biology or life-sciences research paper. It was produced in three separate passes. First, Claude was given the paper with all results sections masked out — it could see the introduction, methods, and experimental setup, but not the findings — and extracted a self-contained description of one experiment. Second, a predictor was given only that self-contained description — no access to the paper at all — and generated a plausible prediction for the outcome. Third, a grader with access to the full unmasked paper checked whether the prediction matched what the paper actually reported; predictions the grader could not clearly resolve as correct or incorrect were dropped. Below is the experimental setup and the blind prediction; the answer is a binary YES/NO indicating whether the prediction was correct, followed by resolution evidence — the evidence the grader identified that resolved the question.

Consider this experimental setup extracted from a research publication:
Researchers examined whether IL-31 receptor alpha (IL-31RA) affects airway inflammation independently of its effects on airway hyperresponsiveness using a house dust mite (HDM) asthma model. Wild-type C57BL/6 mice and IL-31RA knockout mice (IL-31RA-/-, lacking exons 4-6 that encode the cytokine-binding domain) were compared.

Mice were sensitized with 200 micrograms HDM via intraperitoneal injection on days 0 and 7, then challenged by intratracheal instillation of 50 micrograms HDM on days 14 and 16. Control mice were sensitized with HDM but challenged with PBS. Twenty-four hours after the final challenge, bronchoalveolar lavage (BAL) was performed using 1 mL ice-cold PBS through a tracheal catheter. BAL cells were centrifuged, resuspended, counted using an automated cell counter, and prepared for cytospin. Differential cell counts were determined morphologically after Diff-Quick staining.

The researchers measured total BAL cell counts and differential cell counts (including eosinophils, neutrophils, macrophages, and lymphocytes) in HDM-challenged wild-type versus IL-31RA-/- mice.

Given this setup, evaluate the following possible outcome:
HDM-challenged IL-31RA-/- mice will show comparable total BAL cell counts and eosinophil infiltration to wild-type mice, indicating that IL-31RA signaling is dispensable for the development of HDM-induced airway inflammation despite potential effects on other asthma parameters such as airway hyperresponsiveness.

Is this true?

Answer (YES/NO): YES